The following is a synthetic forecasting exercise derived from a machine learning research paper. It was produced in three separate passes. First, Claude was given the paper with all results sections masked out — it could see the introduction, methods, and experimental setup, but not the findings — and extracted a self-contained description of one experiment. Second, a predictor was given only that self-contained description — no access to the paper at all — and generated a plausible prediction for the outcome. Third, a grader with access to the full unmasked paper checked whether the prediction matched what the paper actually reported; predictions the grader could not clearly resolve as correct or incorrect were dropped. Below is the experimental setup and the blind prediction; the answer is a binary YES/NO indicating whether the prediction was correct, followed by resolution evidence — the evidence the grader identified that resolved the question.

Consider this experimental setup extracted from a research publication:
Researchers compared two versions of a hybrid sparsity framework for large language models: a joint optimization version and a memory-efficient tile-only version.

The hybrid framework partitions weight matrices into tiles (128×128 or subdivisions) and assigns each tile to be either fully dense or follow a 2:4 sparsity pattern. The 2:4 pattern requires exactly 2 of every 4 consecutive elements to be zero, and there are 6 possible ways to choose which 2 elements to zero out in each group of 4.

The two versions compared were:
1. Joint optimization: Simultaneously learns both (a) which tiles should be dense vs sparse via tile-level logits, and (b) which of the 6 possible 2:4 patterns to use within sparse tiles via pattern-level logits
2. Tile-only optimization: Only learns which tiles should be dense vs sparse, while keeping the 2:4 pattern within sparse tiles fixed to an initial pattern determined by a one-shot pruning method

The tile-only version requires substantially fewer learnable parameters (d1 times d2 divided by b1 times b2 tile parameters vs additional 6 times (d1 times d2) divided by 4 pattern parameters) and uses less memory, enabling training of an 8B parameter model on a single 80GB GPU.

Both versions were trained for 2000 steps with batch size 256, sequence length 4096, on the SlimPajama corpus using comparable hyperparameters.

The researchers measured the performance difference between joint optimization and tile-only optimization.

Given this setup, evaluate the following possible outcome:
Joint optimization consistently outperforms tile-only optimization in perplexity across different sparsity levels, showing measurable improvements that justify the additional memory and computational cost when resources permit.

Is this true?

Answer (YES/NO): YES